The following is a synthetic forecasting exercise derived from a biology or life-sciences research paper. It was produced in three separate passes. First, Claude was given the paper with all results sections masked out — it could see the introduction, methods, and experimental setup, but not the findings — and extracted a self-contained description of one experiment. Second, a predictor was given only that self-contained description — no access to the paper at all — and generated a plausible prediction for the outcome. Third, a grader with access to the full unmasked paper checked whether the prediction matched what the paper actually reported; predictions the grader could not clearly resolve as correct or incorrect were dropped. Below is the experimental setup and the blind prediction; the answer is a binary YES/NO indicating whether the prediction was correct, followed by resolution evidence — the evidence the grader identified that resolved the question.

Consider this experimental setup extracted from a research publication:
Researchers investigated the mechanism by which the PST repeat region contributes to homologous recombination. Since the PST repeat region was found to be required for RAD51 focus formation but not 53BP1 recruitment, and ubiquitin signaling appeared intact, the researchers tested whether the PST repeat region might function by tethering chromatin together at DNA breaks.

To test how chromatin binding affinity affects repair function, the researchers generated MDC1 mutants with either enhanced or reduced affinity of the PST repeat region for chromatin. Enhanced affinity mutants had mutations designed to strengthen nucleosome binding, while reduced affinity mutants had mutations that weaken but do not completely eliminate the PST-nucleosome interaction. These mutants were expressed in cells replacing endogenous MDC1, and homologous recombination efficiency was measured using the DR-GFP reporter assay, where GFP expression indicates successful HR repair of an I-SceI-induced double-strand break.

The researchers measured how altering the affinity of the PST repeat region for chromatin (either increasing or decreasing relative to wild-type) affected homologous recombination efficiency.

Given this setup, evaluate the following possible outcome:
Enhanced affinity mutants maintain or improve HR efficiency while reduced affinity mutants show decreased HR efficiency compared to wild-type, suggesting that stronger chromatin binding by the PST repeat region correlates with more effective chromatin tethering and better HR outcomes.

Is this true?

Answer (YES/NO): NO